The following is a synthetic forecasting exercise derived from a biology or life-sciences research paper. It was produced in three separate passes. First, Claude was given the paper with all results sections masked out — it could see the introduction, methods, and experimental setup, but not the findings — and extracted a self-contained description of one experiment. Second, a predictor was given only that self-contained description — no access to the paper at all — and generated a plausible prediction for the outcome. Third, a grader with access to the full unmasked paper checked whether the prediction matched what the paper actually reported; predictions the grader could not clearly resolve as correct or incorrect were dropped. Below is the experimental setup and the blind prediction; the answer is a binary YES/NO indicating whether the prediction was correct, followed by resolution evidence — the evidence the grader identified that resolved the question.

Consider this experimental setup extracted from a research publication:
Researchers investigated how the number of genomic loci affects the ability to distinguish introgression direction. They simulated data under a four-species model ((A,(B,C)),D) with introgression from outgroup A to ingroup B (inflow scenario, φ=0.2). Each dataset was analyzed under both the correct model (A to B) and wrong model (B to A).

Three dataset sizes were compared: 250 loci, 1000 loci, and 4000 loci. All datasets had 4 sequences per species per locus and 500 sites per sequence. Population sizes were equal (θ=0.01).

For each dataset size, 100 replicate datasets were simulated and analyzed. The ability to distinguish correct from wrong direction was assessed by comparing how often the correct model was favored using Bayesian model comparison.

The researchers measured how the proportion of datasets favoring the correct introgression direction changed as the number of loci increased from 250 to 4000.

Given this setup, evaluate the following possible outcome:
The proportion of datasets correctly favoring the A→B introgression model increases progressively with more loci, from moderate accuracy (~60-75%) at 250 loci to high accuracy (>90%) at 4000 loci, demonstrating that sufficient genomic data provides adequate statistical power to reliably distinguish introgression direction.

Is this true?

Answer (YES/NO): YES